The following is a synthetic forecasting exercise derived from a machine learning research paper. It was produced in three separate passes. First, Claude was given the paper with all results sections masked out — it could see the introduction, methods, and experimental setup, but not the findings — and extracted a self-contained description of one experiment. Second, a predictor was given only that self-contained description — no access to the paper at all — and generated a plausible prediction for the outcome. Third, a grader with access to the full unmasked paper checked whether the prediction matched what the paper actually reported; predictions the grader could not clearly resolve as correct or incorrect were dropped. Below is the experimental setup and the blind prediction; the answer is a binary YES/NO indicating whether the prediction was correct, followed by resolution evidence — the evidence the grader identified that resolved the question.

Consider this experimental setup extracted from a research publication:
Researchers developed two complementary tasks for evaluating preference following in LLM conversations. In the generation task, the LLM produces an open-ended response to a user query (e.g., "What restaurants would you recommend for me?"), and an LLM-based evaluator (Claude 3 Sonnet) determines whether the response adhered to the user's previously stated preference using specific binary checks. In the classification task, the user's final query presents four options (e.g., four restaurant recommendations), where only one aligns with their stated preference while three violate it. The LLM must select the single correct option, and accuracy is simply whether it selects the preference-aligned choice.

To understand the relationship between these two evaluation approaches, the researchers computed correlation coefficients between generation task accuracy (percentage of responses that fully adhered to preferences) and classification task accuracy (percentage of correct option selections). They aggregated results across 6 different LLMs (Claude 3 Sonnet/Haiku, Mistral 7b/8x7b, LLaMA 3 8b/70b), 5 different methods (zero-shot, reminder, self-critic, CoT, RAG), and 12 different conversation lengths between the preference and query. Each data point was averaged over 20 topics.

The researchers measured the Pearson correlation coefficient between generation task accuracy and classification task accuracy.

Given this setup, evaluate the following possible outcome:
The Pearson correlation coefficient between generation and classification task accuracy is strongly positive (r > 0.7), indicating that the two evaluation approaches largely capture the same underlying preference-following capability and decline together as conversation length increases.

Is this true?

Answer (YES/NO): YES